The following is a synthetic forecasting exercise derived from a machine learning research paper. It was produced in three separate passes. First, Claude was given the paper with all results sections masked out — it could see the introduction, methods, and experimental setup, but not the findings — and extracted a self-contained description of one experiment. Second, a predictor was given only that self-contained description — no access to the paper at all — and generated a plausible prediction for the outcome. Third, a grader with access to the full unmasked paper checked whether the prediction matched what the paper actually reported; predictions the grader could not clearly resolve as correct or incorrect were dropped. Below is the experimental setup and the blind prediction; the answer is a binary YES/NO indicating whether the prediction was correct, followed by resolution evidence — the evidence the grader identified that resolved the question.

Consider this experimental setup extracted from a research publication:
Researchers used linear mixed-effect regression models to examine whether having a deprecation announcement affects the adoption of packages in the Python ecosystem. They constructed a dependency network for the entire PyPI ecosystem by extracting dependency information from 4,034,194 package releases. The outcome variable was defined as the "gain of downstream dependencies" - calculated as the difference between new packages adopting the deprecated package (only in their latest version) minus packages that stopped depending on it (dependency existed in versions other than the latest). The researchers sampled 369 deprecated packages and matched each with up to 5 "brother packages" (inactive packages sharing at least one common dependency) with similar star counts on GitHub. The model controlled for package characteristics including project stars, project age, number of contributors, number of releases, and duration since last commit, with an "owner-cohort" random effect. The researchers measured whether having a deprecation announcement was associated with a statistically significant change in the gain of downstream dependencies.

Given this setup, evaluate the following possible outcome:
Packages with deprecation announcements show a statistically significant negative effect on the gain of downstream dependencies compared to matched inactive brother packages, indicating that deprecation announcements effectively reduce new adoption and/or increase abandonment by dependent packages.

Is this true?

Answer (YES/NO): YES